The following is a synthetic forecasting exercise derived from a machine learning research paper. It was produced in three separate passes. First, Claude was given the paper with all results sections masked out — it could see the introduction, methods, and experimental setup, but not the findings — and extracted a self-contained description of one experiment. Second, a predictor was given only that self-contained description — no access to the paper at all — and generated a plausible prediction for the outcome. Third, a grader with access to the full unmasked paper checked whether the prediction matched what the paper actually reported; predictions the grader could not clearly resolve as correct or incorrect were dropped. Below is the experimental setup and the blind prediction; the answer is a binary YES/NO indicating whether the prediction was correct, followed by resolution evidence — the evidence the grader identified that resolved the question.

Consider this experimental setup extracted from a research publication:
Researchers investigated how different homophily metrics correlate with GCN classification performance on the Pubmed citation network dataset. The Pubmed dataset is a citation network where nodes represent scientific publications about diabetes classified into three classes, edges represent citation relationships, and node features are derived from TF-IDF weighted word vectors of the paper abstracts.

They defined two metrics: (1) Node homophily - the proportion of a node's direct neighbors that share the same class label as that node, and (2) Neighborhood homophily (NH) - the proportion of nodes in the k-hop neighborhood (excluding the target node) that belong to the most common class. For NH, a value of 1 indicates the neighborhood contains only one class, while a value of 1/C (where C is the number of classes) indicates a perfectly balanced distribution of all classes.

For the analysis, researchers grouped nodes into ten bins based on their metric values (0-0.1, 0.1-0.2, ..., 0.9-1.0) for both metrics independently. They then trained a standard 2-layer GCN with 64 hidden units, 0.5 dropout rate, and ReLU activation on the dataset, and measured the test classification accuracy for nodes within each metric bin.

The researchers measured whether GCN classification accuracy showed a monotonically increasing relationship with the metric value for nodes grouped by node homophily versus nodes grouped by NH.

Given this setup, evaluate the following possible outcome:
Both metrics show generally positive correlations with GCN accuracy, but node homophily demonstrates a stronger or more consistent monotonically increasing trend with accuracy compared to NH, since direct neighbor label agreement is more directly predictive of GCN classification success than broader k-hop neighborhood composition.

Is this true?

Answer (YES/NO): NO